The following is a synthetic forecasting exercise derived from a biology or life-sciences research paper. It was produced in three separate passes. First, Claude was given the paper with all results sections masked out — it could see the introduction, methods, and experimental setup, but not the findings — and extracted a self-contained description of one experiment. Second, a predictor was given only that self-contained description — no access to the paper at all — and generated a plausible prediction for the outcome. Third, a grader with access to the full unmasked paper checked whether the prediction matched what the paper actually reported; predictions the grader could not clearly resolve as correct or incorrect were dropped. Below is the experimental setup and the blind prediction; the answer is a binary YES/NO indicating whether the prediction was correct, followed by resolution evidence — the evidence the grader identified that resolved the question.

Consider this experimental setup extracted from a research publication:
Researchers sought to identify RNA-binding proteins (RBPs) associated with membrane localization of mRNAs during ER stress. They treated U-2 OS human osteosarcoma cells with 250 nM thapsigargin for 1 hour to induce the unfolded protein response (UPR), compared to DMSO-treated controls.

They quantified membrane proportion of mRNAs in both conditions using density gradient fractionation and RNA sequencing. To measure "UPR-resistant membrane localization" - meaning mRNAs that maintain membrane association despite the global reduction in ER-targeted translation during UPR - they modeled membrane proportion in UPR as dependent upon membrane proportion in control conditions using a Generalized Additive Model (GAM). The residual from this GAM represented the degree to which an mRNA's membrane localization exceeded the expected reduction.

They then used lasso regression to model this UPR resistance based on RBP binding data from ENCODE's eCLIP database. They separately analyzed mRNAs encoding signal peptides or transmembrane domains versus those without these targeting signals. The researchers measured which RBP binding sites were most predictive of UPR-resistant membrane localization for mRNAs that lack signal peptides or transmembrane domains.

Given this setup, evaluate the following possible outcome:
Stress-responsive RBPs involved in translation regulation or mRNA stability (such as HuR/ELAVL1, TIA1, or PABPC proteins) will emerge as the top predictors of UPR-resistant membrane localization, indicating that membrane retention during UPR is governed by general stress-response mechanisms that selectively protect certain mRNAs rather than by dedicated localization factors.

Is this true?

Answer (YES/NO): NO